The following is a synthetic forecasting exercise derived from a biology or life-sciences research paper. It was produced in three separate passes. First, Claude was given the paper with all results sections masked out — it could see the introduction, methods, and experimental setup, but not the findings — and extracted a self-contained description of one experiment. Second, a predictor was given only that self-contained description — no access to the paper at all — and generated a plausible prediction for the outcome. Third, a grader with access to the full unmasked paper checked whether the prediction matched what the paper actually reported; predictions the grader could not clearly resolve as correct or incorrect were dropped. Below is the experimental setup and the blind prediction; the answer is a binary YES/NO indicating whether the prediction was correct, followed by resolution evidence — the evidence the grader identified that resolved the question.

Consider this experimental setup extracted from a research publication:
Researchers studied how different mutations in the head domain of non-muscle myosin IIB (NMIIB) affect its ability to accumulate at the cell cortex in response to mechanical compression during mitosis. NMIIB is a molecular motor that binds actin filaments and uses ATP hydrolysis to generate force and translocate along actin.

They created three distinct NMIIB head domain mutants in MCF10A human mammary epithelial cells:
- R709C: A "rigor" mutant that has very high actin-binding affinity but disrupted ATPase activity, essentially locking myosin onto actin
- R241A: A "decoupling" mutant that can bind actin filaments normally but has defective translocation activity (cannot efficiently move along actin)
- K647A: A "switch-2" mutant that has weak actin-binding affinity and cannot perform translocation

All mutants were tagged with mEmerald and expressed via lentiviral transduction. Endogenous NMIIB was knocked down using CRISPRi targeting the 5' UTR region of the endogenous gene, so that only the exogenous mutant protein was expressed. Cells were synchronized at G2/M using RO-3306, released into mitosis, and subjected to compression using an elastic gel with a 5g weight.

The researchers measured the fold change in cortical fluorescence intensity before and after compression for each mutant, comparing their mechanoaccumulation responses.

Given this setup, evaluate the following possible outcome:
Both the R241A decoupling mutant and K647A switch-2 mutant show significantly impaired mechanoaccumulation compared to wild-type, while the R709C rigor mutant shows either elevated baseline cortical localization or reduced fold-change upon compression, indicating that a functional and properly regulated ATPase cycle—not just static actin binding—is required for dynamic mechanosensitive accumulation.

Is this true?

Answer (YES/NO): NO